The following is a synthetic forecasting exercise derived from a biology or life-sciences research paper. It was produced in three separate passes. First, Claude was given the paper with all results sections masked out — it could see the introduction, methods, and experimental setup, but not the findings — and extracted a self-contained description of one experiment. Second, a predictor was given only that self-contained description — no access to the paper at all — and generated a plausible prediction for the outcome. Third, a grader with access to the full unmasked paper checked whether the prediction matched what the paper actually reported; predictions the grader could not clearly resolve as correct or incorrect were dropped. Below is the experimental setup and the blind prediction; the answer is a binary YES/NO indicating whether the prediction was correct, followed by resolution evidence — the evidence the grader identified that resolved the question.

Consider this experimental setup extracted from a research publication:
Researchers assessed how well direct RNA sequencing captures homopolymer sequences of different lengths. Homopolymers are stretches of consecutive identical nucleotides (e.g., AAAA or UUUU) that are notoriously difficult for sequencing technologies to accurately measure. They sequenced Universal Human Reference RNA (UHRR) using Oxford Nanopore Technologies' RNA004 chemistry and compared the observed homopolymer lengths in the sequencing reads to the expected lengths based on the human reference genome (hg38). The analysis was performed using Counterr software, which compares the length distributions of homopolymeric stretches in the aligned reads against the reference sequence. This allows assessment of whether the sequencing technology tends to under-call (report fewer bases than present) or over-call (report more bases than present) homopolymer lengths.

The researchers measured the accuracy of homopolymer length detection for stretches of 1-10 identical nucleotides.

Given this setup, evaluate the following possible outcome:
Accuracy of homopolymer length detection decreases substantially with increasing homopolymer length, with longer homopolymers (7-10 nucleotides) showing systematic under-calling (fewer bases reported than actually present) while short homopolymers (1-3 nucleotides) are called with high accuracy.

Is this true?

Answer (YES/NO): YES